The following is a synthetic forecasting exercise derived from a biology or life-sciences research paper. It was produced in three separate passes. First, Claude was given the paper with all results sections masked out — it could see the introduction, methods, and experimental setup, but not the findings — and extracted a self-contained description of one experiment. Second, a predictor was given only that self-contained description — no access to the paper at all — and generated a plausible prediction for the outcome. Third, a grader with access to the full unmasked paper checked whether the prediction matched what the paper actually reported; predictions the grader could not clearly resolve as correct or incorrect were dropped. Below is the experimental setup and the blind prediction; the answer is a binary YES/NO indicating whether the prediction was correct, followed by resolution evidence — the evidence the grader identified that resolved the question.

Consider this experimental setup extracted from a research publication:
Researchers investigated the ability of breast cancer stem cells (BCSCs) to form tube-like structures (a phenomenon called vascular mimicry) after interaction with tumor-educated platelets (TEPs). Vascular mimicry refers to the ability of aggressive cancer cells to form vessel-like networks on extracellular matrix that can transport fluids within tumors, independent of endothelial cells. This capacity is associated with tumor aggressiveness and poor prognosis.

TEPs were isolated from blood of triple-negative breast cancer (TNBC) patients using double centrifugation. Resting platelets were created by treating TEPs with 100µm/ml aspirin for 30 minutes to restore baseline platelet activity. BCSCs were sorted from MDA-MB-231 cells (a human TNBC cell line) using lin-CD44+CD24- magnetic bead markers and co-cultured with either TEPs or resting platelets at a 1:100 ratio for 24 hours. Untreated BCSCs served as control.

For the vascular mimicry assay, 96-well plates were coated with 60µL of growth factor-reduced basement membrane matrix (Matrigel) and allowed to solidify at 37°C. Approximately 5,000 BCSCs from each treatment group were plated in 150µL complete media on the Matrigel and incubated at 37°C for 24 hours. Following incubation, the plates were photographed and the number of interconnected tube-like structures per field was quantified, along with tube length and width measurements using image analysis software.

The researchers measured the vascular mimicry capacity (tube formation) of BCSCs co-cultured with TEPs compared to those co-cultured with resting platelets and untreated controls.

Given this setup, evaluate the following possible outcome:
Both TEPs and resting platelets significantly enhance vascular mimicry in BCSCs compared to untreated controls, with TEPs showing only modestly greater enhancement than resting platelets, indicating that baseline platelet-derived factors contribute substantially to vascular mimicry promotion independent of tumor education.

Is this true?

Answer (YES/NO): NO